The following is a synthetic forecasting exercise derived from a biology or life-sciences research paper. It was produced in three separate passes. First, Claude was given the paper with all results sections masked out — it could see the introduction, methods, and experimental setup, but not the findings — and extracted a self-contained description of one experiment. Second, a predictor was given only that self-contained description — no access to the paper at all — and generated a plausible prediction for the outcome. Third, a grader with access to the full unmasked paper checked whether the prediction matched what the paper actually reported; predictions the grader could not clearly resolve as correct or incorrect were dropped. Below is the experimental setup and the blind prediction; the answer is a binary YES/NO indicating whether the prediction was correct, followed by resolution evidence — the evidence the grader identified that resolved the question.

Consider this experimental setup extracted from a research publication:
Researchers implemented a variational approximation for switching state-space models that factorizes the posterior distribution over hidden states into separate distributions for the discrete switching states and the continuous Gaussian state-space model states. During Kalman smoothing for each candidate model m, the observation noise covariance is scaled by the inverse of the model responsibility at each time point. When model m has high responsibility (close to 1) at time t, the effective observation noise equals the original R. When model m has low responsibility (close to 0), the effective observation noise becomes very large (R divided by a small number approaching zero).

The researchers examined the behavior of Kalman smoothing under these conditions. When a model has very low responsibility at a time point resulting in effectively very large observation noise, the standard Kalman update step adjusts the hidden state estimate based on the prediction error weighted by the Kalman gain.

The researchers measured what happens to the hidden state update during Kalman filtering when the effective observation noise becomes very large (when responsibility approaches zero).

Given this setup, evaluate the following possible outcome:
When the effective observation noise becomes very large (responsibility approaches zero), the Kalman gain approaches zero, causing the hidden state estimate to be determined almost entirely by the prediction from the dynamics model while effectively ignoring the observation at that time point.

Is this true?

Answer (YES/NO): YES